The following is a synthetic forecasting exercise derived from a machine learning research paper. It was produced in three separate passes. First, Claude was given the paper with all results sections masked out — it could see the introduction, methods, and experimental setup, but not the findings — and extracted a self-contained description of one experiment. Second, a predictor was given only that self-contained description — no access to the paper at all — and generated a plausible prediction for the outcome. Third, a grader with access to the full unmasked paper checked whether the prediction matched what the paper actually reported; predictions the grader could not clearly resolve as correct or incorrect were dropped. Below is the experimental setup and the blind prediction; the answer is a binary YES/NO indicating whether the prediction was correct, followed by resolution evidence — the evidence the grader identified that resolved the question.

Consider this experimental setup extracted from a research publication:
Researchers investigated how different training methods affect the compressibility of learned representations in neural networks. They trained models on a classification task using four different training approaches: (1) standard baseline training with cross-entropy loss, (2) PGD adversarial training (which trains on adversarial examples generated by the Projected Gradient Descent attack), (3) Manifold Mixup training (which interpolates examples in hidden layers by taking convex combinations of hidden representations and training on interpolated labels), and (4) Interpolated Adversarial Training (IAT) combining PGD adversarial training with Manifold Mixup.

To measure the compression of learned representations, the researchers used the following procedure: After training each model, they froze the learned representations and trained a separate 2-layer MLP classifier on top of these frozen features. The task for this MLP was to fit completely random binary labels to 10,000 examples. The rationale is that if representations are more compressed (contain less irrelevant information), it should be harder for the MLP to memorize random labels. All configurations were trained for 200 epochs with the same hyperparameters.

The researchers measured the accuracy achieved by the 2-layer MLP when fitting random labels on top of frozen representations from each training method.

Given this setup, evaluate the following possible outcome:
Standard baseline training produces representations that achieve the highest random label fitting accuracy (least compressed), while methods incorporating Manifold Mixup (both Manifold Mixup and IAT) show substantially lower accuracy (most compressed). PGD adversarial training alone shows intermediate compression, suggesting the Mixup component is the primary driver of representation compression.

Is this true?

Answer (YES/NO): NO